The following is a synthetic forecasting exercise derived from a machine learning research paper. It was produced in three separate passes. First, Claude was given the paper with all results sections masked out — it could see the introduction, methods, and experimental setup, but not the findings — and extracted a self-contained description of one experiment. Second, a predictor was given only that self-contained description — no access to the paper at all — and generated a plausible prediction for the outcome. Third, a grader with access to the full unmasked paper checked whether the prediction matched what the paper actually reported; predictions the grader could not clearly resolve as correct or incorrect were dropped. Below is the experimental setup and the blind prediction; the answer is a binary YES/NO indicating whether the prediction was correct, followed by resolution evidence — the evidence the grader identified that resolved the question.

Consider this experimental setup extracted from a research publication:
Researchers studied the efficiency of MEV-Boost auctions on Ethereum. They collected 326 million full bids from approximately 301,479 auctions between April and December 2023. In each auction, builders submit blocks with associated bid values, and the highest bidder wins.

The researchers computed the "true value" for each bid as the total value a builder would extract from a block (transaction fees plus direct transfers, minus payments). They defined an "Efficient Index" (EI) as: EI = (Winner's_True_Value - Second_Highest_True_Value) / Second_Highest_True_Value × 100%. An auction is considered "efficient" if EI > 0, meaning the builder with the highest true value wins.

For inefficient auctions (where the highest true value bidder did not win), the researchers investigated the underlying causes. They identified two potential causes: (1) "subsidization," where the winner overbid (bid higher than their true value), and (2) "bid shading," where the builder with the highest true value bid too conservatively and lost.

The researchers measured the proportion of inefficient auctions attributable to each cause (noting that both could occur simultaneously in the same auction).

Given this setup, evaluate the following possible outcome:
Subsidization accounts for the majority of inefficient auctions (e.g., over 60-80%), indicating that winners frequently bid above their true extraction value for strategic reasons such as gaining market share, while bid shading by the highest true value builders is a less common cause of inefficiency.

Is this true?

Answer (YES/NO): YES